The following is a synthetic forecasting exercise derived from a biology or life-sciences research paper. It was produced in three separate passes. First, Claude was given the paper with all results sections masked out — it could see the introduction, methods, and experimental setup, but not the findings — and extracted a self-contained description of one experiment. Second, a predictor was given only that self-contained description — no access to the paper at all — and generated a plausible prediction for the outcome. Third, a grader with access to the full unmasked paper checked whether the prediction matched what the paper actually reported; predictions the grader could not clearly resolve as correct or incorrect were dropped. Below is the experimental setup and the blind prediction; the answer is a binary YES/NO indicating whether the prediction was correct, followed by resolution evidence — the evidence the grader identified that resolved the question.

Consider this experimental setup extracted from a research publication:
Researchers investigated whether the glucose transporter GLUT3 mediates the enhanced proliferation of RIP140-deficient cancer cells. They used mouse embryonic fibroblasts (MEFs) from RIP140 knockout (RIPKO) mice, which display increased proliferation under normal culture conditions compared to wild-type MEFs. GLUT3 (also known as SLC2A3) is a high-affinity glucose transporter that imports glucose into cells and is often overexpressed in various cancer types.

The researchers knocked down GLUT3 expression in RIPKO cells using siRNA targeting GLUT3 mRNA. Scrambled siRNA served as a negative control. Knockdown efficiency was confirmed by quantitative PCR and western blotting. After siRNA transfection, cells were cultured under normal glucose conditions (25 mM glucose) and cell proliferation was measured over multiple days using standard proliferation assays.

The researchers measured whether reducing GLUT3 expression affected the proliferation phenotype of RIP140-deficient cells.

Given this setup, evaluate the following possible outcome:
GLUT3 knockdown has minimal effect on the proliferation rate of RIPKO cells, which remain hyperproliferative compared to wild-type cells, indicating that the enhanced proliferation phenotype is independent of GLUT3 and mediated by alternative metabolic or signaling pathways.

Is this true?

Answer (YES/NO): NO